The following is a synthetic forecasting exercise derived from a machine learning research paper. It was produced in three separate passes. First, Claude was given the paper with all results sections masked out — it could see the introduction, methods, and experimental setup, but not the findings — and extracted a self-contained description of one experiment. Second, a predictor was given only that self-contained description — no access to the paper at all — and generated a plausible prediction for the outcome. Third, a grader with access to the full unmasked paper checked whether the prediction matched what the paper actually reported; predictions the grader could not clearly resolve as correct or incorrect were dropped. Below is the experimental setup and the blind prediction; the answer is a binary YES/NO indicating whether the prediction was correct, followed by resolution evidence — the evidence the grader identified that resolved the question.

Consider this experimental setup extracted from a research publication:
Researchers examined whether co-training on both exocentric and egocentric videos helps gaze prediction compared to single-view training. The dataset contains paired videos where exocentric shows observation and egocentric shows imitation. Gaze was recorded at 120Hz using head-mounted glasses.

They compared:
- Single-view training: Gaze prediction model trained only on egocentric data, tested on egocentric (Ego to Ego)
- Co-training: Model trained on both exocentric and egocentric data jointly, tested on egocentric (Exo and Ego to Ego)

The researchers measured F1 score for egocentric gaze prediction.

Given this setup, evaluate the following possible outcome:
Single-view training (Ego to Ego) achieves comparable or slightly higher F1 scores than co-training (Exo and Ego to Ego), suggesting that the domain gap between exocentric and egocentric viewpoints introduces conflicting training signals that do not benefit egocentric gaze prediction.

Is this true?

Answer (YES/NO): NO